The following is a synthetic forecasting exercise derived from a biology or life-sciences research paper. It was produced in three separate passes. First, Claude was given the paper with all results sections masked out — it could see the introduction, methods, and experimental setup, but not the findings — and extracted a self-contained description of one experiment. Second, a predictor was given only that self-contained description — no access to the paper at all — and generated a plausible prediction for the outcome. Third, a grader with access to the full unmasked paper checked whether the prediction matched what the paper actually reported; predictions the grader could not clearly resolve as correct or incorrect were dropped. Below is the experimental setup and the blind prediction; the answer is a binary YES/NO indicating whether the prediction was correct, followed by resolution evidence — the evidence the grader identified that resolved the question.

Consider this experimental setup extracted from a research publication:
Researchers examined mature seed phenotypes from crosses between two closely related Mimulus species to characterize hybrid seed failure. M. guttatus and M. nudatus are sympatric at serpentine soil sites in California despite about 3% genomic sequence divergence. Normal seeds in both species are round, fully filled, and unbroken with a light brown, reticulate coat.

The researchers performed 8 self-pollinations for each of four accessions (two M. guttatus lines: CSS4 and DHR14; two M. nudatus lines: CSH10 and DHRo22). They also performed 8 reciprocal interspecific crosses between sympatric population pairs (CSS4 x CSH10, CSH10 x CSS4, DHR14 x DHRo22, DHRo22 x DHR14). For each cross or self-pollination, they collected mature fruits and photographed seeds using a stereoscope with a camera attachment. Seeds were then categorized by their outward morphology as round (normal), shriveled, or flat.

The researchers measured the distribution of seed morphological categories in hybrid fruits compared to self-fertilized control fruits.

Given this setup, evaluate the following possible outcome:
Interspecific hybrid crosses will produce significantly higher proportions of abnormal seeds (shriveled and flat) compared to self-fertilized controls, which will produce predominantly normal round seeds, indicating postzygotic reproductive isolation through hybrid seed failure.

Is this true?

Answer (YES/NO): YES